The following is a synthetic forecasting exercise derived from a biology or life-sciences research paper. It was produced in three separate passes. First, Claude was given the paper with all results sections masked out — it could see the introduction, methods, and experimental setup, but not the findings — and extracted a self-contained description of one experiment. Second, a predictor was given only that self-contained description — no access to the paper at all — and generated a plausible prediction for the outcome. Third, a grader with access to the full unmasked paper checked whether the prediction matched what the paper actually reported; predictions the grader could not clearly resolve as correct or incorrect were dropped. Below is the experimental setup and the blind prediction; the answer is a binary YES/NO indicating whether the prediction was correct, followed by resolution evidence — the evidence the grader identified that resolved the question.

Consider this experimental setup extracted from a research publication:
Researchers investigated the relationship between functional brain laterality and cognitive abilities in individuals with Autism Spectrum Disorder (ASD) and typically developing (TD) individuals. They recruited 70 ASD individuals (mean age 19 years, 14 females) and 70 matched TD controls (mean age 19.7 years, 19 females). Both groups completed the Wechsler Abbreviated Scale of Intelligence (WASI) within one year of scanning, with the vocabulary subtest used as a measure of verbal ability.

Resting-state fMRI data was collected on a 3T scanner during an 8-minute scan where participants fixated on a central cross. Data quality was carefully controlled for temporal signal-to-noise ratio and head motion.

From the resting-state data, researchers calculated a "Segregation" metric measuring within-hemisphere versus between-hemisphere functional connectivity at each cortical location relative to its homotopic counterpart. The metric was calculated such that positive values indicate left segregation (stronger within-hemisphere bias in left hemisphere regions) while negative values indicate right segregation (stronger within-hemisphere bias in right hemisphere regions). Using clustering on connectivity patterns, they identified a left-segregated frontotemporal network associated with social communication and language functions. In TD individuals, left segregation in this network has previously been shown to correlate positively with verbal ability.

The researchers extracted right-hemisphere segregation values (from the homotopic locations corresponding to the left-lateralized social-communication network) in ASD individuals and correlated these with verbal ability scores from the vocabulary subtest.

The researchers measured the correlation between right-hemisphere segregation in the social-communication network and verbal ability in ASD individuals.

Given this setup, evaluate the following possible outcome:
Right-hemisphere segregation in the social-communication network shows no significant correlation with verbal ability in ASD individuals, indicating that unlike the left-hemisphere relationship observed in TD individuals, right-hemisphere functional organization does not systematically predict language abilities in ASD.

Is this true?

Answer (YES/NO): NO